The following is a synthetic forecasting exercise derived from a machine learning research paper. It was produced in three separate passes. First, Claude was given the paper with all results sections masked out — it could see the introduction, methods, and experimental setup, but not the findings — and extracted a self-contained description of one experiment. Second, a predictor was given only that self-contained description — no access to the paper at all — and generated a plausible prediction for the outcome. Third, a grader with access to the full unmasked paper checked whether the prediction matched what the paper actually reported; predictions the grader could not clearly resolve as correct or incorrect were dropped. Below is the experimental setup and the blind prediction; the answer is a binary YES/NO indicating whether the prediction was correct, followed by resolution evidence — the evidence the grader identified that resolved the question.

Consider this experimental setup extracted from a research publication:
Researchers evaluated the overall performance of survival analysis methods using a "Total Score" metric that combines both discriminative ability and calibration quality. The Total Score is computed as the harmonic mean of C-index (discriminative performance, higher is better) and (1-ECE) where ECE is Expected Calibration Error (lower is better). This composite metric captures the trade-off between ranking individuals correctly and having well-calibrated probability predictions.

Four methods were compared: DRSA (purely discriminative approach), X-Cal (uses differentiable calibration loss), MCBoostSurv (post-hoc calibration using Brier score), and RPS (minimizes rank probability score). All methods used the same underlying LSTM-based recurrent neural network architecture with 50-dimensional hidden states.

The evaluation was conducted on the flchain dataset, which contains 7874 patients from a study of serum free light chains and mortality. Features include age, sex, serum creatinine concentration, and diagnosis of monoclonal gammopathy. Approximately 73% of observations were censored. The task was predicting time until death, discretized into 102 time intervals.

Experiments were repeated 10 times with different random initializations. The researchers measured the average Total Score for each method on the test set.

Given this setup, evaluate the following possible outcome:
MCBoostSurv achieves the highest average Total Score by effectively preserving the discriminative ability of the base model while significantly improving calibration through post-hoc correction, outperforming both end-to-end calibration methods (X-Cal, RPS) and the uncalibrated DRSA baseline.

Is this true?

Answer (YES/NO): NO